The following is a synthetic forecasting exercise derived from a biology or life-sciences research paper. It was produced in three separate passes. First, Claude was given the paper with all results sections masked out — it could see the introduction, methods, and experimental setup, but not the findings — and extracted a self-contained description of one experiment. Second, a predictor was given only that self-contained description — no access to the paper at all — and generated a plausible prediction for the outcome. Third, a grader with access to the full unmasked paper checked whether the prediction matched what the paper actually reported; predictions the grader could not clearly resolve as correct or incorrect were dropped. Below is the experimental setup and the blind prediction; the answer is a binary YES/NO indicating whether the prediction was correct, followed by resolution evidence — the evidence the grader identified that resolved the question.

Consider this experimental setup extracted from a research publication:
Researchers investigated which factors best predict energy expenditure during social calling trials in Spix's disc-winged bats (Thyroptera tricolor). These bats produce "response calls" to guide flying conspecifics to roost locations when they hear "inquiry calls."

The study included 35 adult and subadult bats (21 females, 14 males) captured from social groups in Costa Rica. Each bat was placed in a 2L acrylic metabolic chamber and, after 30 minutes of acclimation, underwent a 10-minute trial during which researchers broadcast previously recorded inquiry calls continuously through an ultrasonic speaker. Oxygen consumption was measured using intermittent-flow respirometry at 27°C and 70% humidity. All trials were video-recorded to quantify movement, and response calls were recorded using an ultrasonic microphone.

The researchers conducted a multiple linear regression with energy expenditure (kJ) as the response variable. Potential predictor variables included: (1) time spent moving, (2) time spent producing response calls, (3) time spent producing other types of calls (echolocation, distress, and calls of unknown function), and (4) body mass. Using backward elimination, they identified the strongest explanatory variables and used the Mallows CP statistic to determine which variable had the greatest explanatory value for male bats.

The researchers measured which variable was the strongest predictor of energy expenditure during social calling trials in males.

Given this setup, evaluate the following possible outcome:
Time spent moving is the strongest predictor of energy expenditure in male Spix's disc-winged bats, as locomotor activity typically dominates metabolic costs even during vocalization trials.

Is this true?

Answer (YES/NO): NO